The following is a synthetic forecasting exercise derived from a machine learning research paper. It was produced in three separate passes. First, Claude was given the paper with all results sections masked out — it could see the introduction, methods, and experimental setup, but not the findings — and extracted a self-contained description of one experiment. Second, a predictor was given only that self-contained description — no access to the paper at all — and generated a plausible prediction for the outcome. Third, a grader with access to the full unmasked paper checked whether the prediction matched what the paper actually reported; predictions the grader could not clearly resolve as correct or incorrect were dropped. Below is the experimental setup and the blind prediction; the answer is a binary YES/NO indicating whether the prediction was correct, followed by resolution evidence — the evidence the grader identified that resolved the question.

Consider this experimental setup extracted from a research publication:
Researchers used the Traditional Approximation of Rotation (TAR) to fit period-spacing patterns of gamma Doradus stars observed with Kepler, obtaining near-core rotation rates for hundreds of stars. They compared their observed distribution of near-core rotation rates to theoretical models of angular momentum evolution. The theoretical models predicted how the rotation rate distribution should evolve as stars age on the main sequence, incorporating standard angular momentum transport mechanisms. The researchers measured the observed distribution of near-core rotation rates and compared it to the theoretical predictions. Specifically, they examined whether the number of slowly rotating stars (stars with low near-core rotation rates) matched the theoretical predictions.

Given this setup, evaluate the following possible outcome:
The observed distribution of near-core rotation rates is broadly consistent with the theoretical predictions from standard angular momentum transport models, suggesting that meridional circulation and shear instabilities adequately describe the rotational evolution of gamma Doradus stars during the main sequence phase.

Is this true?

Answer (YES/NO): NO